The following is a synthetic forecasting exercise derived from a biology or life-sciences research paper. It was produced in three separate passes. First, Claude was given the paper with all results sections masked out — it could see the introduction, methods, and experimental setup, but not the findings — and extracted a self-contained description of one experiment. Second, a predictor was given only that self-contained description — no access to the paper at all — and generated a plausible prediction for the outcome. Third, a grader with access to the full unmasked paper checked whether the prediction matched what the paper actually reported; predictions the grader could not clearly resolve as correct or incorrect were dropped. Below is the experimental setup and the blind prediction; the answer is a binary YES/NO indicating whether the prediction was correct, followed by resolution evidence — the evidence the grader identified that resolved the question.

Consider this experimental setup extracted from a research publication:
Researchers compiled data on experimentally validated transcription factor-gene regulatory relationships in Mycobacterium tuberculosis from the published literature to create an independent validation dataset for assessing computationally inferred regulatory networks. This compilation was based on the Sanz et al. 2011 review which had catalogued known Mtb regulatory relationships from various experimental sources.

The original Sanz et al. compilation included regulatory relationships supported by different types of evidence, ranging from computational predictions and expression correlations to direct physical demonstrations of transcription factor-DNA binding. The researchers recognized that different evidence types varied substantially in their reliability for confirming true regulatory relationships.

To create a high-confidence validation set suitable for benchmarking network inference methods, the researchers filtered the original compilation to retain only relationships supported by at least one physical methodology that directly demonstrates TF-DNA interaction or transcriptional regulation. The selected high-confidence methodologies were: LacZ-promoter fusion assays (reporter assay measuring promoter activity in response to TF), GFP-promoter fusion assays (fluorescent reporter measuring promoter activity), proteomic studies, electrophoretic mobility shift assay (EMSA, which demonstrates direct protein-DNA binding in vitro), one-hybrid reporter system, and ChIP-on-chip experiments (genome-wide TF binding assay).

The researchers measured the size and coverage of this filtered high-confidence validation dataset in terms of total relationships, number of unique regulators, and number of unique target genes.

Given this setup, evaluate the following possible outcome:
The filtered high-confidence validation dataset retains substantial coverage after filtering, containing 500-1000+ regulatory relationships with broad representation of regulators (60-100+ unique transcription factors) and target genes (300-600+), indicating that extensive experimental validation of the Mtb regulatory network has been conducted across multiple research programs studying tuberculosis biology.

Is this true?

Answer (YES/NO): NO